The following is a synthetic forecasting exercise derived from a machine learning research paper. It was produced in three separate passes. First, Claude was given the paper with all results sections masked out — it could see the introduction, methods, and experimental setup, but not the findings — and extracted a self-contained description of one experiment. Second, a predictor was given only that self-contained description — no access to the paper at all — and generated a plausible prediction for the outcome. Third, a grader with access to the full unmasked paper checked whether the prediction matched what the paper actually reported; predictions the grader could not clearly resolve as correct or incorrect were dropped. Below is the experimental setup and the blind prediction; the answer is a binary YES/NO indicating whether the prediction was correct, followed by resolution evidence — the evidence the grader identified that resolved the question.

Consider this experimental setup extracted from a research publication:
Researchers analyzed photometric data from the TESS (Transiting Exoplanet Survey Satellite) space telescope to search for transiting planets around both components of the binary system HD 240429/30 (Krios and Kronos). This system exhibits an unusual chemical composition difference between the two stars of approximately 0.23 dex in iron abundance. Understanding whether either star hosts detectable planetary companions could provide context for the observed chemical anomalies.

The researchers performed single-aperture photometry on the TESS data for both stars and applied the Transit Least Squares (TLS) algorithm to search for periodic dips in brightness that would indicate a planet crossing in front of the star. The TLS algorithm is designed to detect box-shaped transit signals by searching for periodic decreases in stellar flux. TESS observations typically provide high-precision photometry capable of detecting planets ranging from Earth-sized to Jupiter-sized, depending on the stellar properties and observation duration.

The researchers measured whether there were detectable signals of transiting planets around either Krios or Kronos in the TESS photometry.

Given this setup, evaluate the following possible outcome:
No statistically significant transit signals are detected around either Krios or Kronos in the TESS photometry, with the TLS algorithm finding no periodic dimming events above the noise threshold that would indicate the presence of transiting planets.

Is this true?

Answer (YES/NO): YES